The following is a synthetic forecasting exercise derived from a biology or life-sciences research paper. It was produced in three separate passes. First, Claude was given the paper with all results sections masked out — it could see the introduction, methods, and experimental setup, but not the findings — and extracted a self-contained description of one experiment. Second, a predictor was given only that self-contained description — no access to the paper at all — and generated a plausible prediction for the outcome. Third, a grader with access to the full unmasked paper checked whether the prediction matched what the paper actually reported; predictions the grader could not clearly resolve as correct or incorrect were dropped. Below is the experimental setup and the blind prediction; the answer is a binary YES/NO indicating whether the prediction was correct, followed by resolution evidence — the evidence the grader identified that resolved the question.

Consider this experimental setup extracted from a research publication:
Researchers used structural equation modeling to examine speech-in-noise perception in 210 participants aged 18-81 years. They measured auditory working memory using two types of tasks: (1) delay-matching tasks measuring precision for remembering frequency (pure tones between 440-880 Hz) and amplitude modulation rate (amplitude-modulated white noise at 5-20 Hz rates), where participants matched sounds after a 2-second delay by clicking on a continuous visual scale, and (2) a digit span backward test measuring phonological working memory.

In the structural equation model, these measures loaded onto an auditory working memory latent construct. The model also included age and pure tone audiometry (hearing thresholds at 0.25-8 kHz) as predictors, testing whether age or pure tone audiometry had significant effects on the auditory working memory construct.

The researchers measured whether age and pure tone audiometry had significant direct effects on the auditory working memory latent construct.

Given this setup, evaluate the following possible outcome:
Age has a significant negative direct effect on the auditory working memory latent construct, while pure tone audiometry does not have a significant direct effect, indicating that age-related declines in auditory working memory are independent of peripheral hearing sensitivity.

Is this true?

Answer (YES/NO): NO